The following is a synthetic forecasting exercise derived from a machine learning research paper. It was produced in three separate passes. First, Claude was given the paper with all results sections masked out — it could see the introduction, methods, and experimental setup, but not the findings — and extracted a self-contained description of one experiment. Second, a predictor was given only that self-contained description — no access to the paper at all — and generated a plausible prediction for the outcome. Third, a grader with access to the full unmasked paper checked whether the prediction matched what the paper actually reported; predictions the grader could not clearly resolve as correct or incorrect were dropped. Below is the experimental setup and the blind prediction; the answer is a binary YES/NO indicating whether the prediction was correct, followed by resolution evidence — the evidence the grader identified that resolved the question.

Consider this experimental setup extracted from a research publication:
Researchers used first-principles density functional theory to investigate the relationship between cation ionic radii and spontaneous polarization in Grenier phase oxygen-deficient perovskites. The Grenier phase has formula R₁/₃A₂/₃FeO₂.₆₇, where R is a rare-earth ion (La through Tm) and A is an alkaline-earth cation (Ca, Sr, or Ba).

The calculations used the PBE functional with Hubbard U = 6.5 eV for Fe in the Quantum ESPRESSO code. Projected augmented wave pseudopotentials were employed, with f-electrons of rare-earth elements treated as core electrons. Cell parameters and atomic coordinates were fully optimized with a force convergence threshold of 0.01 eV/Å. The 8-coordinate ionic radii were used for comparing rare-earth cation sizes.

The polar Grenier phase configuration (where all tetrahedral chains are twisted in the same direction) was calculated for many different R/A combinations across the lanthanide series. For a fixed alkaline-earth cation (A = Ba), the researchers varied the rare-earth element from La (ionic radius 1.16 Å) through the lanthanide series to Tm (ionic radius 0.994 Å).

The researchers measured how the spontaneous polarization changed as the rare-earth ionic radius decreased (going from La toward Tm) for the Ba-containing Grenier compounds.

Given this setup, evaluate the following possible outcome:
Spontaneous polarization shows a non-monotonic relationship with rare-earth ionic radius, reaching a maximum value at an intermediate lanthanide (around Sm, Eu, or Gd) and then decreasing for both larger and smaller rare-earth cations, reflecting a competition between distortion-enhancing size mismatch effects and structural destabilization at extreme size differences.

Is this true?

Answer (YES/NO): NO